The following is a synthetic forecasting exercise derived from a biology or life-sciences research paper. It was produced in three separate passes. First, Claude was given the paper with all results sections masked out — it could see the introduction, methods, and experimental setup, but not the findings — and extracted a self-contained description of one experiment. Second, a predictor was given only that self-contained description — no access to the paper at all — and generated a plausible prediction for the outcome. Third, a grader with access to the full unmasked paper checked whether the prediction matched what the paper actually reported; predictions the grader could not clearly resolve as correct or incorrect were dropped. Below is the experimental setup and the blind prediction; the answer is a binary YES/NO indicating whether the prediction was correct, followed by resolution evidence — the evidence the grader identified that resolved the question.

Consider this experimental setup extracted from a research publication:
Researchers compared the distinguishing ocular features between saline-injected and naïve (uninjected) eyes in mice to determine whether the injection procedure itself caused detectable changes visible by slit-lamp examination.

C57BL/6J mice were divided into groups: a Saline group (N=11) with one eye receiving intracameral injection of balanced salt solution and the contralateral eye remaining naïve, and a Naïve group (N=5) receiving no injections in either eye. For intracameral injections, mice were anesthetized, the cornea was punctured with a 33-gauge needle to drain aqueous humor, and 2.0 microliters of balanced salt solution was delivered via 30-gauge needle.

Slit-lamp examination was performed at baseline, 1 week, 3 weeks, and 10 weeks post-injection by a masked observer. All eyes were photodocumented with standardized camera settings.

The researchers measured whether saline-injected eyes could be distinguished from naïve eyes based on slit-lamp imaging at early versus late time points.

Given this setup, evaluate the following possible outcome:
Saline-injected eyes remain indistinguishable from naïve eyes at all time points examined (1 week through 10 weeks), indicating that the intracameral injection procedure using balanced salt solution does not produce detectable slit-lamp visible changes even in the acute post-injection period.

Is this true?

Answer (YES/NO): NO